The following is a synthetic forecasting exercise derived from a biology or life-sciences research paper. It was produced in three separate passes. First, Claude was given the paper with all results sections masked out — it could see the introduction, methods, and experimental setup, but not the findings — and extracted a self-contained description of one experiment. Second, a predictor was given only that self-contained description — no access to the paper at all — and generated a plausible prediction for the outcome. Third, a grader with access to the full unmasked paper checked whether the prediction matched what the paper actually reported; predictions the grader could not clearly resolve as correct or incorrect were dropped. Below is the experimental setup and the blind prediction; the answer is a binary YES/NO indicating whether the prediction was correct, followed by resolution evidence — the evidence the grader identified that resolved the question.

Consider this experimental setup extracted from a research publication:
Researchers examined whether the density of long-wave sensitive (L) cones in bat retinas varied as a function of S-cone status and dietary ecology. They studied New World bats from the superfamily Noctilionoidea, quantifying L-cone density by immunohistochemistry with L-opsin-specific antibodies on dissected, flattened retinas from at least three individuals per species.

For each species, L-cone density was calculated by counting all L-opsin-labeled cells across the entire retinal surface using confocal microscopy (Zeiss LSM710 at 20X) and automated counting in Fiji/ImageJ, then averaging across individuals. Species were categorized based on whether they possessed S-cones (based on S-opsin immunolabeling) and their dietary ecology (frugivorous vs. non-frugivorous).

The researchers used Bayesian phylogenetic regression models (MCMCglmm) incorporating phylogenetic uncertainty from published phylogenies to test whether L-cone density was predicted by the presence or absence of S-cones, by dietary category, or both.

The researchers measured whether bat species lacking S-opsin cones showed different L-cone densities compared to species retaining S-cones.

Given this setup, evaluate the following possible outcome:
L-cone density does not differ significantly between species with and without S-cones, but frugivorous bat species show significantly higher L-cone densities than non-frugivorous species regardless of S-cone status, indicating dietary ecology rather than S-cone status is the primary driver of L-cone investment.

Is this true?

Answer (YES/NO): NO